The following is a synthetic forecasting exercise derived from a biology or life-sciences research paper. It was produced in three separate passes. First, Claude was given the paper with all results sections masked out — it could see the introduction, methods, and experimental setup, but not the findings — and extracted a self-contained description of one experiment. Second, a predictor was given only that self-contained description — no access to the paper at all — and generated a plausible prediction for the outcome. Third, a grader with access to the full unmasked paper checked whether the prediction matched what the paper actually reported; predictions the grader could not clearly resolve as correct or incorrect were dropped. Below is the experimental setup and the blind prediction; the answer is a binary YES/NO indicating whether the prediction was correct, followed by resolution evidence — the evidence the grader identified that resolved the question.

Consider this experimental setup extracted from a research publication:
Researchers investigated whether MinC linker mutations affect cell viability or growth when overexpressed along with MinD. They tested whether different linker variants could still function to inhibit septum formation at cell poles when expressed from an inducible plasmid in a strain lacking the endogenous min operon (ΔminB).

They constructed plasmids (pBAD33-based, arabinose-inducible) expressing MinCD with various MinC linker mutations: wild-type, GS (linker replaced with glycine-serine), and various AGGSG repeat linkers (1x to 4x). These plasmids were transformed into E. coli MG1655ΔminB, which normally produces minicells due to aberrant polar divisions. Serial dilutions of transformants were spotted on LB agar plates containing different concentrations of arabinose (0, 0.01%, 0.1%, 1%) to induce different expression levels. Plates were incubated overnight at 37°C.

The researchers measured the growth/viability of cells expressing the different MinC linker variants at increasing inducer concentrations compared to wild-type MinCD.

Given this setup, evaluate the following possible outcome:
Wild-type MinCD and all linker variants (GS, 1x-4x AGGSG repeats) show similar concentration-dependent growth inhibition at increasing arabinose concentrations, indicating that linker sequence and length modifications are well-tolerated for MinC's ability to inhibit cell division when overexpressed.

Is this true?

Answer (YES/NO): NO